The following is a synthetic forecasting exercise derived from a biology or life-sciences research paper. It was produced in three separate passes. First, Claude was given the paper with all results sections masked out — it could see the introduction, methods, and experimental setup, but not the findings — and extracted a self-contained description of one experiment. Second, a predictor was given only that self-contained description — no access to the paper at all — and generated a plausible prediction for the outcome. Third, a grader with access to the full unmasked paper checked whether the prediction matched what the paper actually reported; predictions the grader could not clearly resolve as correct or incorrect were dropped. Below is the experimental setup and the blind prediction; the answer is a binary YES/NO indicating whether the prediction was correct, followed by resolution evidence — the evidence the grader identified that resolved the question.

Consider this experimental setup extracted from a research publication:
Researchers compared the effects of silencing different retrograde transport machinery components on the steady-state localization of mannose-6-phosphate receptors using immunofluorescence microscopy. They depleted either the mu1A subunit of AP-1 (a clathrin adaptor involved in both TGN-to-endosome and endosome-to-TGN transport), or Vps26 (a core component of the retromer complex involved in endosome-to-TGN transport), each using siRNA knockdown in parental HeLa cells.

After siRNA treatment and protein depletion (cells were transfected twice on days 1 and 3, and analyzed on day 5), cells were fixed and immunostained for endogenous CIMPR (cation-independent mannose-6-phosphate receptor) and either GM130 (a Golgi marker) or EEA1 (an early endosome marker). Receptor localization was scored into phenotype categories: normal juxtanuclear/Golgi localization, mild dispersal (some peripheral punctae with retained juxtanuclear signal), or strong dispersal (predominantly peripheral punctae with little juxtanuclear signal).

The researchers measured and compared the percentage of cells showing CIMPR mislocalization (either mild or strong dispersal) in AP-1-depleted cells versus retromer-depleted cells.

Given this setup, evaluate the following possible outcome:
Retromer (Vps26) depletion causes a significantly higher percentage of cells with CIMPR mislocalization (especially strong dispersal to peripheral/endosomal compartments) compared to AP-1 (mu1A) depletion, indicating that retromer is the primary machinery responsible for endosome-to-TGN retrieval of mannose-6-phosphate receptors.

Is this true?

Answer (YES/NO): NO